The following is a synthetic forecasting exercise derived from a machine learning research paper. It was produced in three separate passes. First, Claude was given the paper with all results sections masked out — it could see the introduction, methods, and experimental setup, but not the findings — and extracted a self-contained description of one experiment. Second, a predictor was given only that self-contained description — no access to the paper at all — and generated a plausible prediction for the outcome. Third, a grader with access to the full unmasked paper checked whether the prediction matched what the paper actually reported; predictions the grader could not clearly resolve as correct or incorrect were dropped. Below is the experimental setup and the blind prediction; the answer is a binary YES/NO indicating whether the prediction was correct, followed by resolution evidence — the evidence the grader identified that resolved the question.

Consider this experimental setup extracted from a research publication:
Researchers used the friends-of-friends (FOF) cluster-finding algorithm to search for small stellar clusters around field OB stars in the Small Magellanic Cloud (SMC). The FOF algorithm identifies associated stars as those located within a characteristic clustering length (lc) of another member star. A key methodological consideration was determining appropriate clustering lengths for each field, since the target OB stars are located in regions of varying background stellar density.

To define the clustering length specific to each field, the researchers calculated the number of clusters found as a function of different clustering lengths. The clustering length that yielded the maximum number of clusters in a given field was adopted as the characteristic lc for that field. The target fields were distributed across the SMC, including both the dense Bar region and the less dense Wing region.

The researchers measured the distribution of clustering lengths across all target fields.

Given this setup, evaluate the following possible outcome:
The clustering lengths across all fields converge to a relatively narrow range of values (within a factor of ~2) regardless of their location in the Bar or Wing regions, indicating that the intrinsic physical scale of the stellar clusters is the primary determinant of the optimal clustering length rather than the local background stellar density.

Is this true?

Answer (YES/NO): NO